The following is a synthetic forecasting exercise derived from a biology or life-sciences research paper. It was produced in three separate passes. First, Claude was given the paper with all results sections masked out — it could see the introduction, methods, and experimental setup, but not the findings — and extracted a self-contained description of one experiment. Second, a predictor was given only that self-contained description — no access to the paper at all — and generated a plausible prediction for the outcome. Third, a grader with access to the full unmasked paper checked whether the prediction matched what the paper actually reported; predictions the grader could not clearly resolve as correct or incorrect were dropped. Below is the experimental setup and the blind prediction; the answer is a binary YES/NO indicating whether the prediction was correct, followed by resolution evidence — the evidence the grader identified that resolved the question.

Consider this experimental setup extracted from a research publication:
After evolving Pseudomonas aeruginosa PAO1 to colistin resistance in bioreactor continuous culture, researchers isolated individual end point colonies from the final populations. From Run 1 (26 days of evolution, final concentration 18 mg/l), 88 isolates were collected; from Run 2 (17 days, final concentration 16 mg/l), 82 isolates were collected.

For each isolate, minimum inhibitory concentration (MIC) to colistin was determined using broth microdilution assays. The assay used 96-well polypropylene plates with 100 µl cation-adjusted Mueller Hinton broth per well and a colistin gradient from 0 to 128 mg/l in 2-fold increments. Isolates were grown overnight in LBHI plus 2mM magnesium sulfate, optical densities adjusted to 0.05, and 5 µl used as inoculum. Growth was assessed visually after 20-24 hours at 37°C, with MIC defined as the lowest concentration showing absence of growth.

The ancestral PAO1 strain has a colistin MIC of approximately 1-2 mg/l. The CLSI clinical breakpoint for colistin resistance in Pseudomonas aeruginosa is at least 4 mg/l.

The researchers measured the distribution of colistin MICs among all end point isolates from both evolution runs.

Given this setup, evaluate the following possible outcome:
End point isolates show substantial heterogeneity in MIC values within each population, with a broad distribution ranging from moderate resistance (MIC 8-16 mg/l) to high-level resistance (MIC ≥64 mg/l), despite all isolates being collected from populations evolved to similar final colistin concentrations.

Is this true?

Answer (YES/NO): NO